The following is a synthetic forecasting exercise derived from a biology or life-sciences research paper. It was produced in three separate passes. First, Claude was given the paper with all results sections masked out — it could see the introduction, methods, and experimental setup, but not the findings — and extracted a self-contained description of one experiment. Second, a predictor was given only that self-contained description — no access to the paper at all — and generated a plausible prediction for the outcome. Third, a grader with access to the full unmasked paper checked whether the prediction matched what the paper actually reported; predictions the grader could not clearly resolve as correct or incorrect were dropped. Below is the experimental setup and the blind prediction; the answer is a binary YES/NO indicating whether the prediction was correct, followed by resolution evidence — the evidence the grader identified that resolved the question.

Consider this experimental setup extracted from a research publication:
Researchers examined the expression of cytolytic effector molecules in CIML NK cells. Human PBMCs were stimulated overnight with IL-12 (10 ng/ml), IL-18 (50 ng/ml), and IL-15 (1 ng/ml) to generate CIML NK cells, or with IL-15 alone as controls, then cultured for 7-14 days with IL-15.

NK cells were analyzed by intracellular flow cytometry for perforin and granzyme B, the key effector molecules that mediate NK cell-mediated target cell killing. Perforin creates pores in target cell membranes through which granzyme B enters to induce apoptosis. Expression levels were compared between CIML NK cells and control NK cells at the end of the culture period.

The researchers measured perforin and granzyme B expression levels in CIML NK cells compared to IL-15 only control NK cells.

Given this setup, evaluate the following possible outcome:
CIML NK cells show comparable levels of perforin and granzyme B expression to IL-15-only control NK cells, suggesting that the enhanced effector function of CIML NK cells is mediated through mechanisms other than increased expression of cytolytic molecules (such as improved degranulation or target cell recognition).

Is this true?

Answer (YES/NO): NO